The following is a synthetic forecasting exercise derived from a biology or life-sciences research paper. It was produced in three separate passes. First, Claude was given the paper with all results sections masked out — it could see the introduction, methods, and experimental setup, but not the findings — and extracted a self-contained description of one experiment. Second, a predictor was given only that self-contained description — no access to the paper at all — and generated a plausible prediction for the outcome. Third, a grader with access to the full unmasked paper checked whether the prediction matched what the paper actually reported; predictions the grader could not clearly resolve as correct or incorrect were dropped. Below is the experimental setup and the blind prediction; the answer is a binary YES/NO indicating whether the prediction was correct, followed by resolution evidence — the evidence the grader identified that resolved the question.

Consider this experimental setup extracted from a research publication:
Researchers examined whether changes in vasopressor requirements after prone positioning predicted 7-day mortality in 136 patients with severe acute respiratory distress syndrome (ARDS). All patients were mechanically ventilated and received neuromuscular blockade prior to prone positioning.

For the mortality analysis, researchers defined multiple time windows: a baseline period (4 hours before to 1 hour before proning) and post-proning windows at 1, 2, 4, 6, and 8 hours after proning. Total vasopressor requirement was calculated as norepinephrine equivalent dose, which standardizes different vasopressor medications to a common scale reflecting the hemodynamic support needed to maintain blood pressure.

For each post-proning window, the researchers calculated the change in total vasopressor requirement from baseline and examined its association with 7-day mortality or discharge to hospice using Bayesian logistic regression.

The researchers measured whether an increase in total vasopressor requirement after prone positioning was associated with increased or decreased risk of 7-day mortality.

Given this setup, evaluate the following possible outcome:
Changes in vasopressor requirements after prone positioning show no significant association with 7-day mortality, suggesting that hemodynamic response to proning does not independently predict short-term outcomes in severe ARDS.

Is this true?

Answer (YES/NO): NO